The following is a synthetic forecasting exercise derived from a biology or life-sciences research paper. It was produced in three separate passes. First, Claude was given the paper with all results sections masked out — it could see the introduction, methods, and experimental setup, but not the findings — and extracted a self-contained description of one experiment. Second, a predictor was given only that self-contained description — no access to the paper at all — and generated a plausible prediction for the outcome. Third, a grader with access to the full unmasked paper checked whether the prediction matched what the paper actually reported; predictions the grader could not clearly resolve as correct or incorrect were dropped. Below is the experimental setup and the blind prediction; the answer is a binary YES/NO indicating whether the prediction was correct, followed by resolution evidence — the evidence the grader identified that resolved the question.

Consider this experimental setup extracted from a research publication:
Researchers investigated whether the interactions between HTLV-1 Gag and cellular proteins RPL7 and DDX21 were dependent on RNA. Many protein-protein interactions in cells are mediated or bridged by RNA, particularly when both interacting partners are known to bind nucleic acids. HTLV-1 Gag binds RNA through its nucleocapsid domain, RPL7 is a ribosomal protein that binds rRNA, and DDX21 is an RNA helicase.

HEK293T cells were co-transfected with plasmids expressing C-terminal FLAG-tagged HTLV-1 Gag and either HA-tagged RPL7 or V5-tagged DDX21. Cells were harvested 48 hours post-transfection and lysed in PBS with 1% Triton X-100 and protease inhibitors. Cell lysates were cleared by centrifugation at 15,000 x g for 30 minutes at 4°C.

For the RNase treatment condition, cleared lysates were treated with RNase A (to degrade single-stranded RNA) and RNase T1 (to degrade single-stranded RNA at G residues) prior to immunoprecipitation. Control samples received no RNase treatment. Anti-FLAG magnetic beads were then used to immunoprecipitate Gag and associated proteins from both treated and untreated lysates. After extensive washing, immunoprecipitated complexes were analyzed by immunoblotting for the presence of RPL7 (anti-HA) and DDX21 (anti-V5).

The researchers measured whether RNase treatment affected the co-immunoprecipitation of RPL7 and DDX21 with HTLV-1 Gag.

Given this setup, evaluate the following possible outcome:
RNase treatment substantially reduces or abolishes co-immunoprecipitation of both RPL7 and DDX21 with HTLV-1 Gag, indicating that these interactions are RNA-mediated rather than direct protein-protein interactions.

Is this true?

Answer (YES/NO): NO